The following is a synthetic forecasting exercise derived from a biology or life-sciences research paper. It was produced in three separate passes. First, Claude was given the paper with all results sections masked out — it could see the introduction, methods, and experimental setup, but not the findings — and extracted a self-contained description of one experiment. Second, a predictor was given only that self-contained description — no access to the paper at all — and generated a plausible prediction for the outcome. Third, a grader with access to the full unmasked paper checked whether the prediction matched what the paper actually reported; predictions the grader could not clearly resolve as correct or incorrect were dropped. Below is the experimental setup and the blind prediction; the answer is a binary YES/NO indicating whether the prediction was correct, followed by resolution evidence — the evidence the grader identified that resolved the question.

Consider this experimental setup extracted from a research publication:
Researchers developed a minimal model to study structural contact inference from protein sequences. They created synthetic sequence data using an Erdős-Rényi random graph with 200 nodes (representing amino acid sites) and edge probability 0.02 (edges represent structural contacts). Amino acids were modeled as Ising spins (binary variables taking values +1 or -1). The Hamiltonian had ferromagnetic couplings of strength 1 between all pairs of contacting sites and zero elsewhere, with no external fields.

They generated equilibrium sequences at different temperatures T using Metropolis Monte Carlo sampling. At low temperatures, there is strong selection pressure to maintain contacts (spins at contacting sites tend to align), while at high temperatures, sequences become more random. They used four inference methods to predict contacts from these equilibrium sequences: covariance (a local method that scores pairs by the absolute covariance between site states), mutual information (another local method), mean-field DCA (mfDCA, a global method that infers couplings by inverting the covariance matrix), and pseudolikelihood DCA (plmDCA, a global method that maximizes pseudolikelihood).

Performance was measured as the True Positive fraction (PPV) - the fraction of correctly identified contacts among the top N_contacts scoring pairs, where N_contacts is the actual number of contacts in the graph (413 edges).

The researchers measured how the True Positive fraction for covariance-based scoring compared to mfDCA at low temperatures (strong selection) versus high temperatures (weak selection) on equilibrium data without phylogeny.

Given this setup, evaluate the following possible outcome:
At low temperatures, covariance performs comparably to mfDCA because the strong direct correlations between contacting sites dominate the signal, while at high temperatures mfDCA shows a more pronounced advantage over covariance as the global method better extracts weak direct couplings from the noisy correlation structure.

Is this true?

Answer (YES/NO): NO